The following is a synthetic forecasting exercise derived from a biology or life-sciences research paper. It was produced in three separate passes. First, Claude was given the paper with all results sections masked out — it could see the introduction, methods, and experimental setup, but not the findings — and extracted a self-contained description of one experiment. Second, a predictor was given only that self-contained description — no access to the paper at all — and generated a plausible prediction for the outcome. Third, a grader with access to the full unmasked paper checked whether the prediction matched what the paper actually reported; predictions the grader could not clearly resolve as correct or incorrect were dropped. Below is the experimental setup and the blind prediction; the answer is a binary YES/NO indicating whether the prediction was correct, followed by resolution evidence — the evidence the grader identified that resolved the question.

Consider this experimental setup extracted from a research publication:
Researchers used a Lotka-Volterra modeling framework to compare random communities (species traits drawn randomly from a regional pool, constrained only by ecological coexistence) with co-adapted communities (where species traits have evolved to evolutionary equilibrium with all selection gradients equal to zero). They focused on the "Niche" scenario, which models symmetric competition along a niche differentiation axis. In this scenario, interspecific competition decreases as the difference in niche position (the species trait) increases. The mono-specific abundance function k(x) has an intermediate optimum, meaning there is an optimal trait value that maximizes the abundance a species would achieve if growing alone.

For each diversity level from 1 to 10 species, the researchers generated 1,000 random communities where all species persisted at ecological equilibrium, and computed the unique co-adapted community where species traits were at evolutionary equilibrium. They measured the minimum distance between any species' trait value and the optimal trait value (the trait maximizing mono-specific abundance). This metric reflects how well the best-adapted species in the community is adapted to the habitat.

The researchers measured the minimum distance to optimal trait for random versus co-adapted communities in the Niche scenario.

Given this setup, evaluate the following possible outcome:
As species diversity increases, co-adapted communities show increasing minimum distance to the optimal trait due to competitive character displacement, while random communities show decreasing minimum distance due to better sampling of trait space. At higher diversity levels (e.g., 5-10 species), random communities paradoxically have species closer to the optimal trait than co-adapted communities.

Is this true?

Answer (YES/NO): NO